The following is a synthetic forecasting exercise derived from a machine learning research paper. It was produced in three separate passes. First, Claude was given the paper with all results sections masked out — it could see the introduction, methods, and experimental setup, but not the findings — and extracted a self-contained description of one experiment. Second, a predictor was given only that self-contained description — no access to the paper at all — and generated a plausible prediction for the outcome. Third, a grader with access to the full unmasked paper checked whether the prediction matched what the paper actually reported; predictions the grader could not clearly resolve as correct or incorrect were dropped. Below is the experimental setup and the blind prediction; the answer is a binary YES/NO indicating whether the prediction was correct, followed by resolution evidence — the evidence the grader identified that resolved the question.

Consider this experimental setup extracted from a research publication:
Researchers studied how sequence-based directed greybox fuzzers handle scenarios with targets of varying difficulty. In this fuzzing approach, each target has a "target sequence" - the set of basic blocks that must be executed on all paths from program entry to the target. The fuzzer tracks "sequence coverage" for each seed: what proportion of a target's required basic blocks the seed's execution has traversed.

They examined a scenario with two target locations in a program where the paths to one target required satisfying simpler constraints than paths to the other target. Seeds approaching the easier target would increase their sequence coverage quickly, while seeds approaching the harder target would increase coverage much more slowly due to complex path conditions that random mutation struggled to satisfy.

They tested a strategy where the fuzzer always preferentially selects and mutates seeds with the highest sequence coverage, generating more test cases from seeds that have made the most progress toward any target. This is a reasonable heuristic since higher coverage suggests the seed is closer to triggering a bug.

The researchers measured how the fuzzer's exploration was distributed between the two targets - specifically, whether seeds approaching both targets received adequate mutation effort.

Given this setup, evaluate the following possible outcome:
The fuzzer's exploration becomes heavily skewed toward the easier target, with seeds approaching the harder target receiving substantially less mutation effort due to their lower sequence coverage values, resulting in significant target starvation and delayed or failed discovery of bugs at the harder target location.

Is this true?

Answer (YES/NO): YES